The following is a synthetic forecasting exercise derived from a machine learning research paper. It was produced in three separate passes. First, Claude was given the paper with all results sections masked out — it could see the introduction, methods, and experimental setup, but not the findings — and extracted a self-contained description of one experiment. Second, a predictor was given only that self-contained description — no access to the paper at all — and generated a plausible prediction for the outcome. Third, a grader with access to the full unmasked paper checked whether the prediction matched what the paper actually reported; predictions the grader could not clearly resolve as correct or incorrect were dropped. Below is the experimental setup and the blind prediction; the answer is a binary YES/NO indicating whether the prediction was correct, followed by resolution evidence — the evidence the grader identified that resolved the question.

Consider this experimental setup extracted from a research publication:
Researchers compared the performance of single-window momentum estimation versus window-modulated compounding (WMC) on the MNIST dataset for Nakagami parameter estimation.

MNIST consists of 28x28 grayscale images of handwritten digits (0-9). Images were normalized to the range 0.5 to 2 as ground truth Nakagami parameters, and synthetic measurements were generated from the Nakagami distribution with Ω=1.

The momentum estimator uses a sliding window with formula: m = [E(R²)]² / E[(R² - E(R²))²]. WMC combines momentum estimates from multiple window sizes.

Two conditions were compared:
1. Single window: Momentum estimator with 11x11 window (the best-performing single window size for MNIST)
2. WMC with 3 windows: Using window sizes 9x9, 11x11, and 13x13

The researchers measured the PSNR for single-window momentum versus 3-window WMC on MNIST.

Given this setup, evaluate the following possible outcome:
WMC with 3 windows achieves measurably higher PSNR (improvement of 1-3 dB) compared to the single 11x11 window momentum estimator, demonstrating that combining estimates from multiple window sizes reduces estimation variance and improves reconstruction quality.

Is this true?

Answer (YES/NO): NO